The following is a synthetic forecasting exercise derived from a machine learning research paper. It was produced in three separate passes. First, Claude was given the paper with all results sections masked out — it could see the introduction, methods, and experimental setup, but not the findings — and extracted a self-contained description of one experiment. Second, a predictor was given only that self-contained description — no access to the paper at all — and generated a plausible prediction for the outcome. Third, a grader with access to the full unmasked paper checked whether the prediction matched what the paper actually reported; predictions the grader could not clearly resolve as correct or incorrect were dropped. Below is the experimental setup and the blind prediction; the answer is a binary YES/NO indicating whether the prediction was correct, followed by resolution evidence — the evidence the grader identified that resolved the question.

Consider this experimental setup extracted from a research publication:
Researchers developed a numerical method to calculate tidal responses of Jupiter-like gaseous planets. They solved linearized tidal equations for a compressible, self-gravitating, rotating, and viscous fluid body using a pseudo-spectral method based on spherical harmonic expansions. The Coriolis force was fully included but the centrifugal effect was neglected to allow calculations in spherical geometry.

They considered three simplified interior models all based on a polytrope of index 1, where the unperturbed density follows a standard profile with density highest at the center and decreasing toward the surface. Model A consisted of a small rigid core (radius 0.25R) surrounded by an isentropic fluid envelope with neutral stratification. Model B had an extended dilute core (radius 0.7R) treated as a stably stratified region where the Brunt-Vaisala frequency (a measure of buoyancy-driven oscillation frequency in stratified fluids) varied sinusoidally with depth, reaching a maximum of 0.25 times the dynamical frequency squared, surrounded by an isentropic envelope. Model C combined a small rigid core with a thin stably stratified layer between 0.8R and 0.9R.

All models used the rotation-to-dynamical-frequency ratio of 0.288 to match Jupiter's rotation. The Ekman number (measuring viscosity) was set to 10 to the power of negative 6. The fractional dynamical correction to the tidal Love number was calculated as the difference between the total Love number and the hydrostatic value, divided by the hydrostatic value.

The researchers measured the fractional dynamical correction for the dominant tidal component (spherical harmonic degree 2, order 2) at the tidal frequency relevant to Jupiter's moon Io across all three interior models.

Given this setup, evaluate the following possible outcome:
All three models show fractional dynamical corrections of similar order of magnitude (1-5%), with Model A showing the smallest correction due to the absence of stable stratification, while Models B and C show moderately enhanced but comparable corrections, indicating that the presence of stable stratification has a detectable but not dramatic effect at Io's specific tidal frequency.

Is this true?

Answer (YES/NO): NO